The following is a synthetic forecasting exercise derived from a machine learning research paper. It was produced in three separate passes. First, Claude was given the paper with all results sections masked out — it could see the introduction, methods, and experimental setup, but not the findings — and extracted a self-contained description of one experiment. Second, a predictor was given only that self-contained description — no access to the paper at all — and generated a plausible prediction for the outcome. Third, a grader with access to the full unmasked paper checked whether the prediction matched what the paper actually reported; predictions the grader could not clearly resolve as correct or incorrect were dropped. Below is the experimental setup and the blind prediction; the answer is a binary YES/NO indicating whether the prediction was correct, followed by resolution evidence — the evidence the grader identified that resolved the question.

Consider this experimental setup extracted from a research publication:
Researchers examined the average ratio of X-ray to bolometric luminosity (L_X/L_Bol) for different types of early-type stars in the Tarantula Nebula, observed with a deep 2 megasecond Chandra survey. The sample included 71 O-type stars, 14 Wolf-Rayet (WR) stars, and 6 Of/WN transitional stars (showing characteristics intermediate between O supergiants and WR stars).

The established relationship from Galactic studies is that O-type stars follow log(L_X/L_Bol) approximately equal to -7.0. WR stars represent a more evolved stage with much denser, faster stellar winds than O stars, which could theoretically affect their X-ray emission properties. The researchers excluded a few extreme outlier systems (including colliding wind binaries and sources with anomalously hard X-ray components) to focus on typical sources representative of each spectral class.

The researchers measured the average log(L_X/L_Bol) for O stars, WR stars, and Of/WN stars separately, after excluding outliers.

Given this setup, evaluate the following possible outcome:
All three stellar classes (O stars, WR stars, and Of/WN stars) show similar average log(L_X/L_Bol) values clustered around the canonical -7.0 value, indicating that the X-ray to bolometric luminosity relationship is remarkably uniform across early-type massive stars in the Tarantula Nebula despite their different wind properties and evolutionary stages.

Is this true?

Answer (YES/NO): YES